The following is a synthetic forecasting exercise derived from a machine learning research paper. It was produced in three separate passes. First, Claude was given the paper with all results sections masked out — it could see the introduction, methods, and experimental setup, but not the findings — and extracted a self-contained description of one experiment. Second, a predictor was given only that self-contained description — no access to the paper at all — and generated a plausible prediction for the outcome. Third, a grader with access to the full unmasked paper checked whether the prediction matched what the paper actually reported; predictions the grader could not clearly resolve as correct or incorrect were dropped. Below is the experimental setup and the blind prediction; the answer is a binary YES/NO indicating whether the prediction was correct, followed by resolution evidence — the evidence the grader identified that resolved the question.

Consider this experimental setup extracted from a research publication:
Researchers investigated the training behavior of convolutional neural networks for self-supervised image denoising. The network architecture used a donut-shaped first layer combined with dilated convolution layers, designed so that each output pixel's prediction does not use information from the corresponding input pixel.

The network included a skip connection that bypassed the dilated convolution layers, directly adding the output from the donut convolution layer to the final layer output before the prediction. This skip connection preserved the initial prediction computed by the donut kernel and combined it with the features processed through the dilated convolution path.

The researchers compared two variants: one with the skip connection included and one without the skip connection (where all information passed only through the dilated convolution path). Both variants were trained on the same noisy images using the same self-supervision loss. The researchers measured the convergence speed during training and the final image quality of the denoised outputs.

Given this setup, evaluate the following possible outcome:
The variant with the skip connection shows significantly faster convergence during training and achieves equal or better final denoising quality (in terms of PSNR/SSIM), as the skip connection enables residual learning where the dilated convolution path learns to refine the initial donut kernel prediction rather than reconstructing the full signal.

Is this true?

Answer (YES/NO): YES